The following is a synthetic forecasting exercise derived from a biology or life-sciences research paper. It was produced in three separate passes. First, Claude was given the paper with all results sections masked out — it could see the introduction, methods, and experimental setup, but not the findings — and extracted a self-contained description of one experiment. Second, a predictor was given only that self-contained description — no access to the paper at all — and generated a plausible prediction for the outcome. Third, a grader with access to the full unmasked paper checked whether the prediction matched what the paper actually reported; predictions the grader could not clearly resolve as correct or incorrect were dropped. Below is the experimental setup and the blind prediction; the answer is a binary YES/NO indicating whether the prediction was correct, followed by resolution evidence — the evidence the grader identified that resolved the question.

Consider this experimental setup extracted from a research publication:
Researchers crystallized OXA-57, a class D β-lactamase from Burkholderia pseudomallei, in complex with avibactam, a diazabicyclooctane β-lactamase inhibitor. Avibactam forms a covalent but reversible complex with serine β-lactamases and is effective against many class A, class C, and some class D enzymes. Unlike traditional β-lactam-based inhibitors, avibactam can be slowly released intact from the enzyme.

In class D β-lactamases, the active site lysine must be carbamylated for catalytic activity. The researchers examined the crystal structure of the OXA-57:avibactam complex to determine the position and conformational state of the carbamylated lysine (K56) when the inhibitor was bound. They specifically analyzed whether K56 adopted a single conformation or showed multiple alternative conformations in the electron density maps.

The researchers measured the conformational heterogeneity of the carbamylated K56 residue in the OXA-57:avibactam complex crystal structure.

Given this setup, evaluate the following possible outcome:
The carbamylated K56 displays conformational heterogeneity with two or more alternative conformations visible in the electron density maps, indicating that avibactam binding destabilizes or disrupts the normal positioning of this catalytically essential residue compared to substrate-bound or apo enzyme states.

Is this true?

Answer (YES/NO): NO